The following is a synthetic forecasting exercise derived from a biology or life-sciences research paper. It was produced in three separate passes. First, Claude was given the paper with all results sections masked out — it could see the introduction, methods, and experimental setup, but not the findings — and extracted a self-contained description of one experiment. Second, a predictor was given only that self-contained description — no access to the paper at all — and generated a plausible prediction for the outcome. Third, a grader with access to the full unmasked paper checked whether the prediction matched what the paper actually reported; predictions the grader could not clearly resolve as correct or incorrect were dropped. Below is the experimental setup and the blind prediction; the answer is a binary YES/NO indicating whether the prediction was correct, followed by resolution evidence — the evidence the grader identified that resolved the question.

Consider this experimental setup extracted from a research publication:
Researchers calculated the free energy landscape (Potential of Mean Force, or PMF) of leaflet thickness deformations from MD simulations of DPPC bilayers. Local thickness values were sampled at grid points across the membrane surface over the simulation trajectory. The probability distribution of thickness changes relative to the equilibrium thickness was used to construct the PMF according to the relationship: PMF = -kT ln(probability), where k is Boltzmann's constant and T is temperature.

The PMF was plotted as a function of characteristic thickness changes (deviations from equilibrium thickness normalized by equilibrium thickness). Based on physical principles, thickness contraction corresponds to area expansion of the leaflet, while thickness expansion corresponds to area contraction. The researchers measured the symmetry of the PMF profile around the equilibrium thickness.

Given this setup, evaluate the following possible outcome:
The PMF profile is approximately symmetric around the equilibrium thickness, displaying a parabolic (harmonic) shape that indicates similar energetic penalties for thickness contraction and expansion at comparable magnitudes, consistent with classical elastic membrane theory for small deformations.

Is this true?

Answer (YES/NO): NO